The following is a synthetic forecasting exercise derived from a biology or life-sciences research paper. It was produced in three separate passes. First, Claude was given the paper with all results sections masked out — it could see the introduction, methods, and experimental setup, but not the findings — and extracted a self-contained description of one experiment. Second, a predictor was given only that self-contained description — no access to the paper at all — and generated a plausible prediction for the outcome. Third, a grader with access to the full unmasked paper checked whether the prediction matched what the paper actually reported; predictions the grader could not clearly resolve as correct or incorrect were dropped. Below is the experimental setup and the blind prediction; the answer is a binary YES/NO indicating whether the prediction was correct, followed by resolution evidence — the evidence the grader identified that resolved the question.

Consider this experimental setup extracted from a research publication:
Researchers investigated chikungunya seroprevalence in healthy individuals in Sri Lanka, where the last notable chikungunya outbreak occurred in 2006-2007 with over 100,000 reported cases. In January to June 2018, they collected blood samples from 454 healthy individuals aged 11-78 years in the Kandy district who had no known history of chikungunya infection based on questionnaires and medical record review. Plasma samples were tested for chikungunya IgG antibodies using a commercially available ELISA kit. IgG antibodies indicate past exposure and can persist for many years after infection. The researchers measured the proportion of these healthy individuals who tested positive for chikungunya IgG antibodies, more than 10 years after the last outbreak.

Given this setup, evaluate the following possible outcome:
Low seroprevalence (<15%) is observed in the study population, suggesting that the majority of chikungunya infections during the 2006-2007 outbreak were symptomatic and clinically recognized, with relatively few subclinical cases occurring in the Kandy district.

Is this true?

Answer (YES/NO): NO